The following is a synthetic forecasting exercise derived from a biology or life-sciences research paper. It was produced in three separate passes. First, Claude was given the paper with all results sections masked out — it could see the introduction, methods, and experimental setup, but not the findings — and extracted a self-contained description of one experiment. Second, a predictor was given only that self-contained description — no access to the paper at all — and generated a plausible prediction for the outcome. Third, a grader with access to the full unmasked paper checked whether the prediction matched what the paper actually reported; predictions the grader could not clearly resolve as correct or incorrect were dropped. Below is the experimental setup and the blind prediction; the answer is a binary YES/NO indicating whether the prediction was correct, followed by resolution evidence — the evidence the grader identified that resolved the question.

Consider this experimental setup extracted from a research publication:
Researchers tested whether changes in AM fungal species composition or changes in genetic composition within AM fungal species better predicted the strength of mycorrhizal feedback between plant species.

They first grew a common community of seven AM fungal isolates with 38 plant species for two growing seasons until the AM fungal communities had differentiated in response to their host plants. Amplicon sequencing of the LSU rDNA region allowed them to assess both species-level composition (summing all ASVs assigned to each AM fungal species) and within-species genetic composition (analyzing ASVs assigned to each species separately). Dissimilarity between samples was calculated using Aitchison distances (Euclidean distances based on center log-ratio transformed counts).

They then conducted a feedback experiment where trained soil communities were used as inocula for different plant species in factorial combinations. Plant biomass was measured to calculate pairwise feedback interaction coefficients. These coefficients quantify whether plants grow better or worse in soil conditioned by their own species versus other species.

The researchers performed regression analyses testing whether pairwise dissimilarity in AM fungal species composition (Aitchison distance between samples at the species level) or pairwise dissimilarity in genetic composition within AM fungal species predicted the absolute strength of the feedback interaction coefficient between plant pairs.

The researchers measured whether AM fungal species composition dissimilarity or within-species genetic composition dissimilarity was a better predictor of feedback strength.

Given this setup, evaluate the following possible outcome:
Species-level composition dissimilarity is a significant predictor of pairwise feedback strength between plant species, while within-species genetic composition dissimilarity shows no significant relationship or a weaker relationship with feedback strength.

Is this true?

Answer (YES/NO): NO